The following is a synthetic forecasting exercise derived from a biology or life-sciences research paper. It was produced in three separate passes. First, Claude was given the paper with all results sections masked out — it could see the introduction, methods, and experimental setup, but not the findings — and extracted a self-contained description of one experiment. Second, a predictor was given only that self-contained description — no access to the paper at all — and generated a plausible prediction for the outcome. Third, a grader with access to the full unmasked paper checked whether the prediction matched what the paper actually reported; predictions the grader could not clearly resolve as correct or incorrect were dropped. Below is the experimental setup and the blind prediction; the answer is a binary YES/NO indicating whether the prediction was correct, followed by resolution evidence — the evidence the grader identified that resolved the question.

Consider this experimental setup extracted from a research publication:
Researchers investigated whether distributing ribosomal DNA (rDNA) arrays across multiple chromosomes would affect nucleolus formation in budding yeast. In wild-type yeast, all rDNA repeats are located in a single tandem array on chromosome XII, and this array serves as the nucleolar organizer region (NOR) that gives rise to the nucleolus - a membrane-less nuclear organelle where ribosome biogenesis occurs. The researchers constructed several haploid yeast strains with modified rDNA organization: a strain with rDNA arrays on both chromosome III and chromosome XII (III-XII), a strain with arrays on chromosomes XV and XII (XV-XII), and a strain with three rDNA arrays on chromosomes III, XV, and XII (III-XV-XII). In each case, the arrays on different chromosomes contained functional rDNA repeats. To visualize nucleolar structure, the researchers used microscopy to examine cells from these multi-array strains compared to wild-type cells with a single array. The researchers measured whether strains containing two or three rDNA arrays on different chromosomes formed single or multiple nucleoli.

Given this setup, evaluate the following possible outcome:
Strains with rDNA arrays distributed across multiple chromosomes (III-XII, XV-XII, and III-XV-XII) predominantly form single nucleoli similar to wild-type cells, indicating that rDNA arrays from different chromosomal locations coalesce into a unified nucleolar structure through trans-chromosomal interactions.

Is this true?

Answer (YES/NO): YES